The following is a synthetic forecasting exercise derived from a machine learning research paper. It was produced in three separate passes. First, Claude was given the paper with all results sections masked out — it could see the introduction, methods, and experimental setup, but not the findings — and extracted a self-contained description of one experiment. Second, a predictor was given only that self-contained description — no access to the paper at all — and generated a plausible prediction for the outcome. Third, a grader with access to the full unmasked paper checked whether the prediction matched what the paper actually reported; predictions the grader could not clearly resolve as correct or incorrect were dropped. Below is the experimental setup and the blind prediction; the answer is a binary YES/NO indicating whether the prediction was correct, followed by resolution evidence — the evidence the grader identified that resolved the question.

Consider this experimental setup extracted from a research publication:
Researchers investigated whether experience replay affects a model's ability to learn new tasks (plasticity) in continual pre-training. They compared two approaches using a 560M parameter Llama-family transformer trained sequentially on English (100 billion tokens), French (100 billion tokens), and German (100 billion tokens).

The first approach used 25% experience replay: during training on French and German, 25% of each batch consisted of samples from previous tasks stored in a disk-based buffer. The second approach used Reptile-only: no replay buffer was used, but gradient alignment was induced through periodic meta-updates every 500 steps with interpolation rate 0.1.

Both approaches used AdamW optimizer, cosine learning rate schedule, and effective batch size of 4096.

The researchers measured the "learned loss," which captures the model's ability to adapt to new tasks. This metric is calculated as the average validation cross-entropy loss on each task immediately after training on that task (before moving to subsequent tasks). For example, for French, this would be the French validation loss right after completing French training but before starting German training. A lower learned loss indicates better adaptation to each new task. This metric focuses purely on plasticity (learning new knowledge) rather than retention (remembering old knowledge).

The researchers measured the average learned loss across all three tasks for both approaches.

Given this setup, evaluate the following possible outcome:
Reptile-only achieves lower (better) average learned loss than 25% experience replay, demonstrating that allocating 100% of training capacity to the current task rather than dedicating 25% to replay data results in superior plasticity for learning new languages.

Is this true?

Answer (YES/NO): NO